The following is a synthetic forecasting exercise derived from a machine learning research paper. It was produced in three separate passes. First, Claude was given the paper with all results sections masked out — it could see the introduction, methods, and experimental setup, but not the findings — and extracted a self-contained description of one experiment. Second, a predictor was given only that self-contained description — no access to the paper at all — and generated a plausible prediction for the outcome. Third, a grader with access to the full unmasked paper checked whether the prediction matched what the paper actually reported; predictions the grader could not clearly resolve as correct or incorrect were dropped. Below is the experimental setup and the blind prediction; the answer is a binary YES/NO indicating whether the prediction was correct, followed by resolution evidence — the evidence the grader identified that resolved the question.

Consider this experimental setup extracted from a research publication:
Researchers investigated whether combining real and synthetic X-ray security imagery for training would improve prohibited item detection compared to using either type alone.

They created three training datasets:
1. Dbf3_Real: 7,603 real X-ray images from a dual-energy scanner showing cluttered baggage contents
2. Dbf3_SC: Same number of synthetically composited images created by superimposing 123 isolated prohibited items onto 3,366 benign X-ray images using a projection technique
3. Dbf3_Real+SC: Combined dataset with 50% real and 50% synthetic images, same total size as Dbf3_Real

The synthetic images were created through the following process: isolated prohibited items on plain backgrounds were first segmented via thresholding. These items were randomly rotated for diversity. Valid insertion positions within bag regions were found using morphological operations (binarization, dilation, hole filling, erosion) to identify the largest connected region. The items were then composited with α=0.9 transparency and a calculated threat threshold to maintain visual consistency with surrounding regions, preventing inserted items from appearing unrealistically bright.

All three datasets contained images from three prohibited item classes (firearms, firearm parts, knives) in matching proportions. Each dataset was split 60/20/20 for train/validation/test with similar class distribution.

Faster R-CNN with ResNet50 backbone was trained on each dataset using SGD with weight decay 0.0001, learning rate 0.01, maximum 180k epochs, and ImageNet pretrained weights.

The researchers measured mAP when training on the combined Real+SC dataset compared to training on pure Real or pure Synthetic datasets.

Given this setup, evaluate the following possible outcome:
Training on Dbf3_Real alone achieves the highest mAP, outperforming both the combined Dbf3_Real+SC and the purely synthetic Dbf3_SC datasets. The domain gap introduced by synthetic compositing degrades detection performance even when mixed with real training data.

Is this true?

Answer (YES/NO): YES